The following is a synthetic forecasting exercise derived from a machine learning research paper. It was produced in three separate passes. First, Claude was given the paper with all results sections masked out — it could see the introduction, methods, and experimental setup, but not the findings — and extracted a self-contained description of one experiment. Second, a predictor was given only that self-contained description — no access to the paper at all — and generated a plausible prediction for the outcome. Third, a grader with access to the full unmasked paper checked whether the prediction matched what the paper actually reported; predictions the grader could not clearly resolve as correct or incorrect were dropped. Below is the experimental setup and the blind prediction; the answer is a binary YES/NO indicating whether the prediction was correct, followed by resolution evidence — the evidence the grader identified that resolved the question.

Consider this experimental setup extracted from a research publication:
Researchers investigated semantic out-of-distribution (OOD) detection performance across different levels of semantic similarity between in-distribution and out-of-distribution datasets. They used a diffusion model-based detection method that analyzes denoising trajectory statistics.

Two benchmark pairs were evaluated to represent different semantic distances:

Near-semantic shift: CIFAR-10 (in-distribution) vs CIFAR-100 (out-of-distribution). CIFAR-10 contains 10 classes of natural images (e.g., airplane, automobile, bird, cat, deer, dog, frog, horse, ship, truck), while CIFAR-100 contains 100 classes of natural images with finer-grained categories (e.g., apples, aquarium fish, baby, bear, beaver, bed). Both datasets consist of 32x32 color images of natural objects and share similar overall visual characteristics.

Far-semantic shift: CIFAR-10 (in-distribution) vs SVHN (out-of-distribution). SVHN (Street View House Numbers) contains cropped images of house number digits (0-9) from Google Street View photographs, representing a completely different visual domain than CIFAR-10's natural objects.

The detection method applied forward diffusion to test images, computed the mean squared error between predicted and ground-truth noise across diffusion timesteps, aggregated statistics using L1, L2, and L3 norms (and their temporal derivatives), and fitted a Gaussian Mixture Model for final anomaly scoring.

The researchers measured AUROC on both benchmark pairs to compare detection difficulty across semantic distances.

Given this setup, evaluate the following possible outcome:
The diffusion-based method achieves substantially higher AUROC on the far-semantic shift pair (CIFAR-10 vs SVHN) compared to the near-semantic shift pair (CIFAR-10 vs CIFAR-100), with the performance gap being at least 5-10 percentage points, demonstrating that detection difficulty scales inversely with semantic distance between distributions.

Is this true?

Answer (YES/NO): NO